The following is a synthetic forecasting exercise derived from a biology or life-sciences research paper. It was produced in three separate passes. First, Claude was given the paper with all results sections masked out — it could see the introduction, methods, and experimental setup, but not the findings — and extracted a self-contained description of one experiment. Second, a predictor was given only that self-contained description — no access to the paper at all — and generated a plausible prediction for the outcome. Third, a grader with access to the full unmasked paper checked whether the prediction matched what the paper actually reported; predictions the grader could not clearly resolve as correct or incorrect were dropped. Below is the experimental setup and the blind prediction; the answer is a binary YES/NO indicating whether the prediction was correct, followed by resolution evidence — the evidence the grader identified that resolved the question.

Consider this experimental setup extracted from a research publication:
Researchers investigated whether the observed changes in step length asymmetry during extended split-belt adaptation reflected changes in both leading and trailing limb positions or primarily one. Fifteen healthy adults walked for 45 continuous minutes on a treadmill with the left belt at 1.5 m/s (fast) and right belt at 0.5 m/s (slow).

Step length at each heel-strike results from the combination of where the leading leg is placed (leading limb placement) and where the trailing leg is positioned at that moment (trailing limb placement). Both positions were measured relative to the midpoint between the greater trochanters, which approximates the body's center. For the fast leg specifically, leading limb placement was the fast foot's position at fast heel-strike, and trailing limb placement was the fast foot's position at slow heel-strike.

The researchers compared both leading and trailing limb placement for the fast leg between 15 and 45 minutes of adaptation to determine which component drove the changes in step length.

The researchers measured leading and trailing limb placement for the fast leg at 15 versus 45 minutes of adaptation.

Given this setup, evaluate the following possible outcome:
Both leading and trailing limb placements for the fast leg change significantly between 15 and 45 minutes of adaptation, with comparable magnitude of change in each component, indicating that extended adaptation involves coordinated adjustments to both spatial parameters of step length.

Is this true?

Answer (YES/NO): NO